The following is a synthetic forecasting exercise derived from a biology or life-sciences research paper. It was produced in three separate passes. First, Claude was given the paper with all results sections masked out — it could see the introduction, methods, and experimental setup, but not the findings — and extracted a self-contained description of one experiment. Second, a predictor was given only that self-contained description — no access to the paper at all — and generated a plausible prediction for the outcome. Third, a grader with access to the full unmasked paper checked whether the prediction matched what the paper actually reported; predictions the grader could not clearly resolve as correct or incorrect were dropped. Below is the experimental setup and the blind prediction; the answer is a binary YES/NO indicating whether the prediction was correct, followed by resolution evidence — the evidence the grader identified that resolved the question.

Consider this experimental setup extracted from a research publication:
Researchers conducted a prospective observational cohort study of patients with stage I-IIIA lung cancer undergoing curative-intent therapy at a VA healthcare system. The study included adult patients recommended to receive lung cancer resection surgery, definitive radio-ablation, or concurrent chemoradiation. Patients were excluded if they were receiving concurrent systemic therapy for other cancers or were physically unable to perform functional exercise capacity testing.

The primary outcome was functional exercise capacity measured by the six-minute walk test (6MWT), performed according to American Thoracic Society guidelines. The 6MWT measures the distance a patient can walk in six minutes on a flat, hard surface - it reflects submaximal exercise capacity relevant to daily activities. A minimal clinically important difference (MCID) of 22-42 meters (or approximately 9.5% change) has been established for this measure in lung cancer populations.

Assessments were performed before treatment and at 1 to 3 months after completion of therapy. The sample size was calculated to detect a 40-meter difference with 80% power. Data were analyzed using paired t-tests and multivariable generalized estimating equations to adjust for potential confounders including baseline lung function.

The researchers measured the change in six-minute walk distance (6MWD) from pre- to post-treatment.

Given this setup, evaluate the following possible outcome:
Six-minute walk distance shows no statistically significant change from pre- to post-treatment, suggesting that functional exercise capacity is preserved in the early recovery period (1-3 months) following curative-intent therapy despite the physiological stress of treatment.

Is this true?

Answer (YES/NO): NO